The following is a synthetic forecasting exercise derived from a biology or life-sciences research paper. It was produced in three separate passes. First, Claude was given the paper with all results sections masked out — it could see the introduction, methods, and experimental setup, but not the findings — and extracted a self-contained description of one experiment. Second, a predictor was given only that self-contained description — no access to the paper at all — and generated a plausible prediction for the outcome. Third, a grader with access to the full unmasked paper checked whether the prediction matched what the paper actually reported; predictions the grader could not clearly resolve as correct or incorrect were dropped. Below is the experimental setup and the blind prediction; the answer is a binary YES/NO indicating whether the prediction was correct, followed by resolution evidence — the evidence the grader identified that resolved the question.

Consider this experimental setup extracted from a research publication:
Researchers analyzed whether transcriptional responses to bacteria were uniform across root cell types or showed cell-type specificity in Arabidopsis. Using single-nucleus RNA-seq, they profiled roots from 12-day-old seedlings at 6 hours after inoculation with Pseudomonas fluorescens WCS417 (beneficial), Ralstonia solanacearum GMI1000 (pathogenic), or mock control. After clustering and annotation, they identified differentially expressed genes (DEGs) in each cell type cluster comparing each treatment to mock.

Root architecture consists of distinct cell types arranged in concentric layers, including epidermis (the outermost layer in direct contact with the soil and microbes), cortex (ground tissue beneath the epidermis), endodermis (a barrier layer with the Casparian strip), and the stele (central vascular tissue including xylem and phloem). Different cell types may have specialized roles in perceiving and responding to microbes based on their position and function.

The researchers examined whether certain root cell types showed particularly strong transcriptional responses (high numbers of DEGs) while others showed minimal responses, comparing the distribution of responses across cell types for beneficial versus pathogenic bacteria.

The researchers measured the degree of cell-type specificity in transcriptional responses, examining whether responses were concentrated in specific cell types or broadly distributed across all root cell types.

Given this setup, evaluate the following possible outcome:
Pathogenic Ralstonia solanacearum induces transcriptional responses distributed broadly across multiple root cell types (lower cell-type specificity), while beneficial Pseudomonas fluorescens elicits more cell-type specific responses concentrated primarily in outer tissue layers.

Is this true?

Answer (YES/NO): NO